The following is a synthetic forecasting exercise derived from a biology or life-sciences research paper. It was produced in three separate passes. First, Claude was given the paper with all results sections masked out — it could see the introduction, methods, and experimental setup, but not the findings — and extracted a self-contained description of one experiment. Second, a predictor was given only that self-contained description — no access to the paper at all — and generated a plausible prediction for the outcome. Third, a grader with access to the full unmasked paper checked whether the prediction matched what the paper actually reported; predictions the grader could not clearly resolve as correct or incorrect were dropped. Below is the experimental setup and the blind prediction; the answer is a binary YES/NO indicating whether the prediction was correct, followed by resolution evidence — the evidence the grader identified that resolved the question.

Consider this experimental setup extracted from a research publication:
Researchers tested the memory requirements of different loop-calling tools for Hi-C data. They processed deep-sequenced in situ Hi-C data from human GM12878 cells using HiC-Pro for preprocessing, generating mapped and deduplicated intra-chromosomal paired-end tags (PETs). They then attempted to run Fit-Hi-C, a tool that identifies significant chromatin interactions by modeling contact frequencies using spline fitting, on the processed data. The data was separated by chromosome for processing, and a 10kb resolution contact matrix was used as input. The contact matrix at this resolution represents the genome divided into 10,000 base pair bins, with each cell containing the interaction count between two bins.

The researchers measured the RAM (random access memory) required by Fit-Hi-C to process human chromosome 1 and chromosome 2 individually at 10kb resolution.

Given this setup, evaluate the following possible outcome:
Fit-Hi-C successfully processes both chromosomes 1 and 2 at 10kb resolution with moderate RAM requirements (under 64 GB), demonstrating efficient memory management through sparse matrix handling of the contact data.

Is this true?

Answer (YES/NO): NO